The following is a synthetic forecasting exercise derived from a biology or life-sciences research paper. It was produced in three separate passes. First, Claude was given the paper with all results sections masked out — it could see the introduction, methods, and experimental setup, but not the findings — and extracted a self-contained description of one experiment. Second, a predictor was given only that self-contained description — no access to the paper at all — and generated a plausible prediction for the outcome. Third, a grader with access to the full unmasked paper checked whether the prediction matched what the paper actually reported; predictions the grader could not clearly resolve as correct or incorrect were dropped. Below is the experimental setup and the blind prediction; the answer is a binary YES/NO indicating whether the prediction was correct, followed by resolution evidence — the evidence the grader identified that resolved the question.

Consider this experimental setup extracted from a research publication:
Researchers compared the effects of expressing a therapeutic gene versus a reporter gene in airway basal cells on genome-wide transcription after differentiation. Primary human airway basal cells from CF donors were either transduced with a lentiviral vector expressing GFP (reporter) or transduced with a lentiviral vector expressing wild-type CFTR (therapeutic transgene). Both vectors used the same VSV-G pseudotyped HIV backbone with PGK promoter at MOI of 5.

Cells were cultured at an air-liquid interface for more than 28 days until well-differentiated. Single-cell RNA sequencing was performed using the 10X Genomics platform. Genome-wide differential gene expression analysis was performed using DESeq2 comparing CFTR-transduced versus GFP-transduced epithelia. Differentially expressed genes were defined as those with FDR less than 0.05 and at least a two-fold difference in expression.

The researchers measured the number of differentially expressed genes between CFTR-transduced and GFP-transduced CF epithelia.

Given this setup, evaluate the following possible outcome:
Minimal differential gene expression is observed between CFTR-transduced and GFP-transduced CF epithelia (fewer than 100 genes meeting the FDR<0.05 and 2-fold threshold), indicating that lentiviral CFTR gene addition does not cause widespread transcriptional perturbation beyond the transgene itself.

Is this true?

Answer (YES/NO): YES